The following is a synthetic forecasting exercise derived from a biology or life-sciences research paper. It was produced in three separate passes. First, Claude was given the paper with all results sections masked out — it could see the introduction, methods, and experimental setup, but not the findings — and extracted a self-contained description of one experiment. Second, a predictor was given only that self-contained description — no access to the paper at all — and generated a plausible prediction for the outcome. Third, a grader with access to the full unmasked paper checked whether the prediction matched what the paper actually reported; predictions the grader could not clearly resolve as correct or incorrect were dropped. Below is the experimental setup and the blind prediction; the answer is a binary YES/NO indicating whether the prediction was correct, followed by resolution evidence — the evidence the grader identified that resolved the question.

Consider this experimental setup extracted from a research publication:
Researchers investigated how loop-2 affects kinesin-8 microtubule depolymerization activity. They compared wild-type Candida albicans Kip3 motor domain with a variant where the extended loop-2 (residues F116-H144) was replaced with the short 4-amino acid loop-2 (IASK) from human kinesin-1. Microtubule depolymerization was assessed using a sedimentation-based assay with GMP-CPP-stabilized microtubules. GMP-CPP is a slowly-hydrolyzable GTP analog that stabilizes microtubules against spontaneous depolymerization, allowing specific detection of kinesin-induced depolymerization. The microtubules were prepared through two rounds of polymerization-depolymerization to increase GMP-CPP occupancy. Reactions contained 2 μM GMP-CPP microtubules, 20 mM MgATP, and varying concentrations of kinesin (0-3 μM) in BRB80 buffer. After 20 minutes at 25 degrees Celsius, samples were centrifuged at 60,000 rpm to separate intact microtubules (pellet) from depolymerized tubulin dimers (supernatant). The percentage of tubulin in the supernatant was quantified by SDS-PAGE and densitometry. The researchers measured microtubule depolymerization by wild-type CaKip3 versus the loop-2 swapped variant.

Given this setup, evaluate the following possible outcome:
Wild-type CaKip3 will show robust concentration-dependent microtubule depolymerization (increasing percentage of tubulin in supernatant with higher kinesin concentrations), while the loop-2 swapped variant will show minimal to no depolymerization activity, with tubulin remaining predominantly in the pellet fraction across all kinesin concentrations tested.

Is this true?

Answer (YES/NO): NO